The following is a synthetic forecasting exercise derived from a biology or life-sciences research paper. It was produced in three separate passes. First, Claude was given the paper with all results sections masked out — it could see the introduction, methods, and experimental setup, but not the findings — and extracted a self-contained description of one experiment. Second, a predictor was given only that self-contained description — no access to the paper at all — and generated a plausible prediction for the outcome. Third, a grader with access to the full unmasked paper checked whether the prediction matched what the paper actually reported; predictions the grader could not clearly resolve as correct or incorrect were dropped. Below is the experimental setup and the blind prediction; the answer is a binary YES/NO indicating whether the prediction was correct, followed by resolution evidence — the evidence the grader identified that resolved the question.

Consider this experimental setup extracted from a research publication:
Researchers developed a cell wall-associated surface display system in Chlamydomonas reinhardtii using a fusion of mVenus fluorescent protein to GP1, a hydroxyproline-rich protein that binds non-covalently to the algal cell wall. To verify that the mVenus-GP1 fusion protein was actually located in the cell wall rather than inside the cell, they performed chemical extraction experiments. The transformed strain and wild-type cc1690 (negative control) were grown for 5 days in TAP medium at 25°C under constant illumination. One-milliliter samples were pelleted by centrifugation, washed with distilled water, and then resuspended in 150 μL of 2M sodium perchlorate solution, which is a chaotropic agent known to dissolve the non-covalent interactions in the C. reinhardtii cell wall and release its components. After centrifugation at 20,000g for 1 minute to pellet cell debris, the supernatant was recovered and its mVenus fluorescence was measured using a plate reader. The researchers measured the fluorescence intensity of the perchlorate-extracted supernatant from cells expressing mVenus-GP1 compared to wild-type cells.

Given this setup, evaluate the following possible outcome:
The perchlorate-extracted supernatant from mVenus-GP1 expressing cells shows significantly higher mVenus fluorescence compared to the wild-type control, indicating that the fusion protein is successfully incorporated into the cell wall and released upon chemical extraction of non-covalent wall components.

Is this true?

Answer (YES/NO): YES